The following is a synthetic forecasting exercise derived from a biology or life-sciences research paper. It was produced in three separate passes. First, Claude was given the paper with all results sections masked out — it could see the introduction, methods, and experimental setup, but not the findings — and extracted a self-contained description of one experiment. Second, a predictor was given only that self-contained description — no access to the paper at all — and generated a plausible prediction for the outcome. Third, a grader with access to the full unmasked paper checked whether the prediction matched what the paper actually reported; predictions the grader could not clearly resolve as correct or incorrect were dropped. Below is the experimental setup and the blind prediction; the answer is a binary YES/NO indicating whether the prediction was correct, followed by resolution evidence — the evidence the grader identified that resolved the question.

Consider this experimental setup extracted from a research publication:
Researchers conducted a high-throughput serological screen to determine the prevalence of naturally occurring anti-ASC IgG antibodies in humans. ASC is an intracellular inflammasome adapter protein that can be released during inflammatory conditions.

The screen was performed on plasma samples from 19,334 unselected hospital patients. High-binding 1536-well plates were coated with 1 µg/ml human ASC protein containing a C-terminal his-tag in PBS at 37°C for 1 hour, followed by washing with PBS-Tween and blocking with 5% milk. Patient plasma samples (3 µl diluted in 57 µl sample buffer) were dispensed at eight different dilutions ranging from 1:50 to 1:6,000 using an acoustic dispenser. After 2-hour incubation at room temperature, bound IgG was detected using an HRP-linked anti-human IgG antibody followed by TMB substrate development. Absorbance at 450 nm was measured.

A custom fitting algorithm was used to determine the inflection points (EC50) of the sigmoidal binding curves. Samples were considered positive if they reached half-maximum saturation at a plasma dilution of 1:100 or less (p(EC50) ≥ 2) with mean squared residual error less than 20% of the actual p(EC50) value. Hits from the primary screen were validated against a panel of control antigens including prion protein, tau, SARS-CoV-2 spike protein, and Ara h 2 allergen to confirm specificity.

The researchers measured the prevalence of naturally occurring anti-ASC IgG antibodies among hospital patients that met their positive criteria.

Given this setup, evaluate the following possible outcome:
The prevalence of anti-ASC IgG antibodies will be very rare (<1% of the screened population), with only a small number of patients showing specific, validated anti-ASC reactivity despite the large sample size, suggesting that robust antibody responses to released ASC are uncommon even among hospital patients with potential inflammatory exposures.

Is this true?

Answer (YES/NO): YES